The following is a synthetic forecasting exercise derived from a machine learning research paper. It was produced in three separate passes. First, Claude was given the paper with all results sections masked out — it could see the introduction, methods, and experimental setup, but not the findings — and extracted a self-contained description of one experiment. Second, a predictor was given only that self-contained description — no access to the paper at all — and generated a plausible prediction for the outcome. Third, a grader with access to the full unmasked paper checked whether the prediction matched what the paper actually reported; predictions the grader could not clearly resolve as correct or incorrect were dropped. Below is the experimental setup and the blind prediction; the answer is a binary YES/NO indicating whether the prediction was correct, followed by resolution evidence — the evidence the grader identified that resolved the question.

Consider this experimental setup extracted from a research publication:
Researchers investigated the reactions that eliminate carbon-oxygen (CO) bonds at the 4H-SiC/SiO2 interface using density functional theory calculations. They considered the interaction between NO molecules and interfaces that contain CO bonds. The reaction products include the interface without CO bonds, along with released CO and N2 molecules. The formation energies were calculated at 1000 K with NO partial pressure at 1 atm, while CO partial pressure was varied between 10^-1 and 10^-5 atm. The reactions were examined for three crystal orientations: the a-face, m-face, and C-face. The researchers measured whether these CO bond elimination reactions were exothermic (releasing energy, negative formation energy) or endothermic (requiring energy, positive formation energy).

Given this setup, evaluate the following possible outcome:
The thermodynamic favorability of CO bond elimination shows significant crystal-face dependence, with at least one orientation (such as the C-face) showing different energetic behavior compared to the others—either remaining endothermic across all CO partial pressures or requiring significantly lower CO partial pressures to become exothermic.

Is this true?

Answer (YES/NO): NO